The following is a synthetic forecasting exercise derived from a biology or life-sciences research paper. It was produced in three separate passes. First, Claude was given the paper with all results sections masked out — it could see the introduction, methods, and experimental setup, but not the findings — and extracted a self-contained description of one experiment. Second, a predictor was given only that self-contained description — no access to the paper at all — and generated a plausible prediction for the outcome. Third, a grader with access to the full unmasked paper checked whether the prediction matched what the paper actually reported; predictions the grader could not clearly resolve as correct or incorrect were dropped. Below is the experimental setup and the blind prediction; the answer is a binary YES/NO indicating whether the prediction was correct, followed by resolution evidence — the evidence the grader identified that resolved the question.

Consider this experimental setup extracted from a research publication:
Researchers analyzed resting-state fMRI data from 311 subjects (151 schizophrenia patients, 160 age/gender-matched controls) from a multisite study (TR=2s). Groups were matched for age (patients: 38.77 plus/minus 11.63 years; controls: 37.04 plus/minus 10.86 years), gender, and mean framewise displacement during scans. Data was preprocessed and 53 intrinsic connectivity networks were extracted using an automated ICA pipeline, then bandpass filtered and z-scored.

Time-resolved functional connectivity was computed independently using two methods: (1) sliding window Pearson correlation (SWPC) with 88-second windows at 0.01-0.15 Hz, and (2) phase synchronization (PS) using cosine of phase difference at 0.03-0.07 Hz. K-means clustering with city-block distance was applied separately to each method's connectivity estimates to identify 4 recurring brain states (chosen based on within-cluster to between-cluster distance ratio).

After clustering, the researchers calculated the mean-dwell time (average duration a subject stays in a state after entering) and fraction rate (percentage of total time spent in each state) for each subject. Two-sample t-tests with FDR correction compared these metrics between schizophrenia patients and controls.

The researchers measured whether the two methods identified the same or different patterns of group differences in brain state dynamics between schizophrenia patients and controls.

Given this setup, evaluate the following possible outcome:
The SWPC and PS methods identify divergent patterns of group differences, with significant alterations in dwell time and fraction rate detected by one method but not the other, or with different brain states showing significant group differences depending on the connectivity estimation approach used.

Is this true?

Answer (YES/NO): YES